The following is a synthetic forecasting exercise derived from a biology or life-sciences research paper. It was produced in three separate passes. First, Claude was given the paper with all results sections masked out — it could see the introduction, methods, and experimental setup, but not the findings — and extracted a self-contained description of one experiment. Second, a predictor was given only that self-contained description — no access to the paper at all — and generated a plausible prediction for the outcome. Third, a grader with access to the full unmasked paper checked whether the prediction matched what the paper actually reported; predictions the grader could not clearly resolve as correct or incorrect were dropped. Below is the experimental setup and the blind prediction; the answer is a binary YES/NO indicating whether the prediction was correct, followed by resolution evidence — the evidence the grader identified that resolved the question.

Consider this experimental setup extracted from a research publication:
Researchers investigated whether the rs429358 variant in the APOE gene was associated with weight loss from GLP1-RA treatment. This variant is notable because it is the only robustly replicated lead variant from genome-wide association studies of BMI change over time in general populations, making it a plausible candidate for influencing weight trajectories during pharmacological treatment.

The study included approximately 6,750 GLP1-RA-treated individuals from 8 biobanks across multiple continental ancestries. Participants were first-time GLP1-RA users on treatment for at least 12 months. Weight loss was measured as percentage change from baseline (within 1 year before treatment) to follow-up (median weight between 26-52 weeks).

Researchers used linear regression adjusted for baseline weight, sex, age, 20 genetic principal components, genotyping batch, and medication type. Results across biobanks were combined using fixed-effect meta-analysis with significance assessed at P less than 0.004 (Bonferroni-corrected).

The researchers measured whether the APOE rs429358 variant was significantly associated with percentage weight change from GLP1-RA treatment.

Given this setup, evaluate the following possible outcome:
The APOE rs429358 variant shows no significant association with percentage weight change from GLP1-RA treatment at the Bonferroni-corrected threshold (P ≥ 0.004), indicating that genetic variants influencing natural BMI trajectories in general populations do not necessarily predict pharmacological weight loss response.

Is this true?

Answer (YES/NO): YES